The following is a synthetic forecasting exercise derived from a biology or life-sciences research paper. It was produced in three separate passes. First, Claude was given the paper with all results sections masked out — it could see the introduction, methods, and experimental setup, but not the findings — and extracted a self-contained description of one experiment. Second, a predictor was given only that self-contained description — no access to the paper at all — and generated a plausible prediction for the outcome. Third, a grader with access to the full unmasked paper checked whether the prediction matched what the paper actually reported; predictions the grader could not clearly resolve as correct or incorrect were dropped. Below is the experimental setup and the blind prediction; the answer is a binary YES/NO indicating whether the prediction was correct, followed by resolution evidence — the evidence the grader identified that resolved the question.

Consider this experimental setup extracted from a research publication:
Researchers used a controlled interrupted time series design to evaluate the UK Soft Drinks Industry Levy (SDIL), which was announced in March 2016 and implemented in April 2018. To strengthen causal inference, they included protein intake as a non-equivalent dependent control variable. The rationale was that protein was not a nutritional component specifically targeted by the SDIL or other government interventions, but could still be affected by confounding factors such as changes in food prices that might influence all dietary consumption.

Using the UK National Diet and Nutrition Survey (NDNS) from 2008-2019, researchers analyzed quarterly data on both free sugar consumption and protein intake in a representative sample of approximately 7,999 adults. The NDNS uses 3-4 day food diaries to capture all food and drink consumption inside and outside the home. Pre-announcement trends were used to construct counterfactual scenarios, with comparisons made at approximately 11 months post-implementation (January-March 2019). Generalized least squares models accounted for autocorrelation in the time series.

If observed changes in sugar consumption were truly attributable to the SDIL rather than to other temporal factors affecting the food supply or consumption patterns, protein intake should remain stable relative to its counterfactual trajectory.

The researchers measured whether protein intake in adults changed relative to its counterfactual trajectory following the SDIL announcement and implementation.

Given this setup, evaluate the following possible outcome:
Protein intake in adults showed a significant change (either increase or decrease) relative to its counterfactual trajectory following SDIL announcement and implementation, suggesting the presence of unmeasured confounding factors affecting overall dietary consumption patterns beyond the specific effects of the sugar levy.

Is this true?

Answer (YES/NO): NO